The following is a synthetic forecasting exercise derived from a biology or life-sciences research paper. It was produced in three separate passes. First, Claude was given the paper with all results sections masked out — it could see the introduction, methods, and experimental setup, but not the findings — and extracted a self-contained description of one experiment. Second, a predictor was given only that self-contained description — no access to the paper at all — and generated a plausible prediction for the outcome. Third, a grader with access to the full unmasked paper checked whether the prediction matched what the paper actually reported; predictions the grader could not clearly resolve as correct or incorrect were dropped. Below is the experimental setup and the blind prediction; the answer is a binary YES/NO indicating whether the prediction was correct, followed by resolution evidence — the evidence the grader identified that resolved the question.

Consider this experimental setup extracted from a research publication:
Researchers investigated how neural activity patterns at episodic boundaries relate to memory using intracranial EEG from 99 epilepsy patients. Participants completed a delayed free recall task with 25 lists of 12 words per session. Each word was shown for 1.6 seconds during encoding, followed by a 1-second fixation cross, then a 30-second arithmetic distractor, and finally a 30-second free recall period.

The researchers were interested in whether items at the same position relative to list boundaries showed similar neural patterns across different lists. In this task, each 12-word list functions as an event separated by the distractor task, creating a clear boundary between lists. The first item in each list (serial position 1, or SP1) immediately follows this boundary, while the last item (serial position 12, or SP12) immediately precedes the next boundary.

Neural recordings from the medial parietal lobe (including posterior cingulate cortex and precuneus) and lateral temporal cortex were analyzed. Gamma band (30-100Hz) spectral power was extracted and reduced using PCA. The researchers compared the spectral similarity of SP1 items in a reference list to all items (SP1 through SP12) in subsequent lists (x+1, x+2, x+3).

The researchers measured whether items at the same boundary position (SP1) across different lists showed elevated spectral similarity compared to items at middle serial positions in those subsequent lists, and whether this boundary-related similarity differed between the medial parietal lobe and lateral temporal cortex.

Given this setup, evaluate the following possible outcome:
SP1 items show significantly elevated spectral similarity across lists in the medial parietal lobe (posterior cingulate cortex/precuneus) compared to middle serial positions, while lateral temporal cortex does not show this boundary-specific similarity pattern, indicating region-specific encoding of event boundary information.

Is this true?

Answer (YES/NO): YES